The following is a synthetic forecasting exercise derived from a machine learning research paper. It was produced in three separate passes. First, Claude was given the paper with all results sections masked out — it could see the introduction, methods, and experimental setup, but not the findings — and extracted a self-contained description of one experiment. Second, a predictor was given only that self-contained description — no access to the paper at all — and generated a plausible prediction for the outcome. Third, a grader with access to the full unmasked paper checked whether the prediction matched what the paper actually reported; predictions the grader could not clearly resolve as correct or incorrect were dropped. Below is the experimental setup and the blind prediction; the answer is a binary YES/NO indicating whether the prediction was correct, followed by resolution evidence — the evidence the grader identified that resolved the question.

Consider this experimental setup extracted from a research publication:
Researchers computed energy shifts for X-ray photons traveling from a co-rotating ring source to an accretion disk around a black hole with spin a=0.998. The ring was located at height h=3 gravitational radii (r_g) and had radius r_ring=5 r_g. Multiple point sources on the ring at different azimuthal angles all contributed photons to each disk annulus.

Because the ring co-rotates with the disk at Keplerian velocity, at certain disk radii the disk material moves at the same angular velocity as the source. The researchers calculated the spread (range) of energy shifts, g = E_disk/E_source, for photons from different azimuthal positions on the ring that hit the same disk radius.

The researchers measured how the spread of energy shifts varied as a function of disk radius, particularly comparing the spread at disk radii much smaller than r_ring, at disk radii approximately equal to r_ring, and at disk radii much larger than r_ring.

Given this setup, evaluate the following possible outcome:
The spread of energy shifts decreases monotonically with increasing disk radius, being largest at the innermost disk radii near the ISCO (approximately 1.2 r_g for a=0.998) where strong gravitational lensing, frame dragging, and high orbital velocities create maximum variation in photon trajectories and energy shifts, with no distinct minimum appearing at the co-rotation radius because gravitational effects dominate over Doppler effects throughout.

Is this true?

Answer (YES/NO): NO